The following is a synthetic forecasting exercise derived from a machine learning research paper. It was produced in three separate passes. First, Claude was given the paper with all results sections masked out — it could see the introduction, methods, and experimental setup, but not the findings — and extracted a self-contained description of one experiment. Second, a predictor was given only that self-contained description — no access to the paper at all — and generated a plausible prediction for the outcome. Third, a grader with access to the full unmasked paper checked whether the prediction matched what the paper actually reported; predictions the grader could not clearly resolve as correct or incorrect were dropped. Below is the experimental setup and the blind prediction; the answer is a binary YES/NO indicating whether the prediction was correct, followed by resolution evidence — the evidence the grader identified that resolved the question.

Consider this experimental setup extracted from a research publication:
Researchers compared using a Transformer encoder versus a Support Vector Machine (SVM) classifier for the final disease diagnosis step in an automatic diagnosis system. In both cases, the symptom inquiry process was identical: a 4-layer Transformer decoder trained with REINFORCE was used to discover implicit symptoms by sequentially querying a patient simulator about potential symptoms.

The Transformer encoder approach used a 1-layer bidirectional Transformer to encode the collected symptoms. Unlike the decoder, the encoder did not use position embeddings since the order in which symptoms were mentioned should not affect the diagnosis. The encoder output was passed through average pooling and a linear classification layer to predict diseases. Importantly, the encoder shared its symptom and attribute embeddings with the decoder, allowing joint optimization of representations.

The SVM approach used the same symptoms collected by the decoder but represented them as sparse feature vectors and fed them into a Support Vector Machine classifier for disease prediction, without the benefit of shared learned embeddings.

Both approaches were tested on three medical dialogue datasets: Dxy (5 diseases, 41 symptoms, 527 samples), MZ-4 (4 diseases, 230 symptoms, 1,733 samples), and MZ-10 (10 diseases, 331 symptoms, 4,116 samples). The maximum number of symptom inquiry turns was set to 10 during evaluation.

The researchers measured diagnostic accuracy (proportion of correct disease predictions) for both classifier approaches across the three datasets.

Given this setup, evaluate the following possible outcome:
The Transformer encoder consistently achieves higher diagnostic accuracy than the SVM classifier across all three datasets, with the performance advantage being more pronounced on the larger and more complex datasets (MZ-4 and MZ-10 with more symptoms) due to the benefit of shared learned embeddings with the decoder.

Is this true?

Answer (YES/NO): NO